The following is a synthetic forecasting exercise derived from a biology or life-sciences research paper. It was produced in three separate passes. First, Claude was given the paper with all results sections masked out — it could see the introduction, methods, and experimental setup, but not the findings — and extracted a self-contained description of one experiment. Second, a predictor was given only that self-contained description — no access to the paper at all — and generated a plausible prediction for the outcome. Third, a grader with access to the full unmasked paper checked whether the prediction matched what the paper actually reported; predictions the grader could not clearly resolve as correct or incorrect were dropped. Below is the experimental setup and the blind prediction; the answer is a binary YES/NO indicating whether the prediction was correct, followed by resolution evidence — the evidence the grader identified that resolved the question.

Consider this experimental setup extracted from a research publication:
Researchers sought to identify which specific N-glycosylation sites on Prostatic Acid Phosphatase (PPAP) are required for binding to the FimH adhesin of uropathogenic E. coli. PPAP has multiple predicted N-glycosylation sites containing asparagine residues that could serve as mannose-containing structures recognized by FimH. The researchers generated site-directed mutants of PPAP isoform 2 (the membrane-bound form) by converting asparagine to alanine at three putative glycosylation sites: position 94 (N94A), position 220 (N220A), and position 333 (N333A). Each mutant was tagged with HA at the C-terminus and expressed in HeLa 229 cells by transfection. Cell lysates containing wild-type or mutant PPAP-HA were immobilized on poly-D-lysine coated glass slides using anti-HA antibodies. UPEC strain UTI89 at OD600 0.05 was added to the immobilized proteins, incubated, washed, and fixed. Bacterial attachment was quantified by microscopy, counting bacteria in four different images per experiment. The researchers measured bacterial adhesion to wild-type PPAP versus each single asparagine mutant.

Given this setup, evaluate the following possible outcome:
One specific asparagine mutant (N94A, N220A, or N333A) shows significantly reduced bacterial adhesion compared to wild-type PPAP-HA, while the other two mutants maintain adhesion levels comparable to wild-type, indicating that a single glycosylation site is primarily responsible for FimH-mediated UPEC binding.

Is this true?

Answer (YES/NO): NO